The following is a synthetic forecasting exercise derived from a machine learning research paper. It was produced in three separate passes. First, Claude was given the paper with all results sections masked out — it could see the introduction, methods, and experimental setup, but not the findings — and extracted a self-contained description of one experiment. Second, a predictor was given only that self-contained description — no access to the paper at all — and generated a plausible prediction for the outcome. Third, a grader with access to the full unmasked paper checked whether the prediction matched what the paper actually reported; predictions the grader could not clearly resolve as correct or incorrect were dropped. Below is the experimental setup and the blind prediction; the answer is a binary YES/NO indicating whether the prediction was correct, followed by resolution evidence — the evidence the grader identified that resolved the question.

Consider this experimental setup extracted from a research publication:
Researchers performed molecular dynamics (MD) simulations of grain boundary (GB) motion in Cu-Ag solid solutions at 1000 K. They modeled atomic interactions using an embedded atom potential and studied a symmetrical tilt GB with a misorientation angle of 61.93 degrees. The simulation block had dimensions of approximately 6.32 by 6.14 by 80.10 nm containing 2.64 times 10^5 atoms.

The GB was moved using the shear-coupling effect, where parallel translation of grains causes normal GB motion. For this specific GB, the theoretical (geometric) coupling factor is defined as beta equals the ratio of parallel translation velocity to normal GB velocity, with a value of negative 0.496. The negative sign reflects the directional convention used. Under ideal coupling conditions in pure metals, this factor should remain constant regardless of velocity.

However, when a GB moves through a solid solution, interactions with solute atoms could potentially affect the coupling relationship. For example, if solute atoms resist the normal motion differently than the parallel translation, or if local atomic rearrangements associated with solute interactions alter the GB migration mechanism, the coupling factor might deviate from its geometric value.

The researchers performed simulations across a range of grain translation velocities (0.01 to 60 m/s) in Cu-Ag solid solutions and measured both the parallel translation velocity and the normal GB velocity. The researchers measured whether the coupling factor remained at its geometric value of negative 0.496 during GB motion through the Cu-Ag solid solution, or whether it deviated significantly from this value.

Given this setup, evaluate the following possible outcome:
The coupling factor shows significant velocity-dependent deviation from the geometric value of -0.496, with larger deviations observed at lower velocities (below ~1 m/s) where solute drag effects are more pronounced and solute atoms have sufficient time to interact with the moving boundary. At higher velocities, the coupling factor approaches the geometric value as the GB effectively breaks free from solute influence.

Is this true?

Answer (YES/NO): NO